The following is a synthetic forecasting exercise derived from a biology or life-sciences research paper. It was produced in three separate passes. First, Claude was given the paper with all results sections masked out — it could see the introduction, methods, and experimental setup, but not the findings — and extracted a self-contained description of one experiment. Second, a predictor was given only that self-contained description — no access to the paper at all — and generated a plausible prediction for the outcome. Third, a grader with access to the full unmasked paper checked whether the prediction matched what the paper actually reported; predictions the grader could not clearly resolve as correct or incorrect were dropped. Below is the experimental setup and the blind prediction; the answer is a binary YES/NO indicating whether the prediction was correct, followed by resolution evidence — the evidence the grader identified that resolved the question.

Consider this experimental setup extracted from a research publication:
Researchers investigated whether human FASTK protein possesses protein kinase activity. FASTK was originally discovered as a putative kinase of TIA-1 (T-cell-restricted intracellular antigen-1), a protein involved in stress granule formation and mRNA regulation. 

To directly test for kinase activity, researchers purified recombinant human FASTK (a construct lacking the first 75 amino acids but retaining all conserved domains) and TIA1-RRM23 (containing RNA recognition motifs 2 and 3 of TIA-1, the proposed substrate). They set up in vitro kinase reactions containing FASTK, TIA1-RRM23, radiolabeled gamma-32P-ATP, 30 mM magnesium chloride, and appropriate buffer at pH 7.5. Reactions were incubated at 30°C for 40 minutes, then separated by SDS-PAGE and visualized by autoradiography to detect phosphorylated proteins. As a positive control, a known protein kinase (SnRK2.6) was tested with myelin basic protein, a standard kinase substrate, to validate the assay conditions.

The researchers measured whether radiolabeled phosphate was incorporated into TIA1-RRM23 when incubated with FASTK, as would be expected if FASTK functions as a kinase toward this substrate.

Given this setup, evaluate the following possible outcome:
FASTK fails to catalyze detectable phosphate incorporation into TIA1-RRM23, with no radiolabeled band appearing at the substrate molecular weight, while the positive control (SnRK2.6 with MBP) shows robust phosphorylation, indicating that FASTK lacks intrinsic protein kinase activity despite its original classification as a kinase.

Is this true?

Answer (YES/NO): YES